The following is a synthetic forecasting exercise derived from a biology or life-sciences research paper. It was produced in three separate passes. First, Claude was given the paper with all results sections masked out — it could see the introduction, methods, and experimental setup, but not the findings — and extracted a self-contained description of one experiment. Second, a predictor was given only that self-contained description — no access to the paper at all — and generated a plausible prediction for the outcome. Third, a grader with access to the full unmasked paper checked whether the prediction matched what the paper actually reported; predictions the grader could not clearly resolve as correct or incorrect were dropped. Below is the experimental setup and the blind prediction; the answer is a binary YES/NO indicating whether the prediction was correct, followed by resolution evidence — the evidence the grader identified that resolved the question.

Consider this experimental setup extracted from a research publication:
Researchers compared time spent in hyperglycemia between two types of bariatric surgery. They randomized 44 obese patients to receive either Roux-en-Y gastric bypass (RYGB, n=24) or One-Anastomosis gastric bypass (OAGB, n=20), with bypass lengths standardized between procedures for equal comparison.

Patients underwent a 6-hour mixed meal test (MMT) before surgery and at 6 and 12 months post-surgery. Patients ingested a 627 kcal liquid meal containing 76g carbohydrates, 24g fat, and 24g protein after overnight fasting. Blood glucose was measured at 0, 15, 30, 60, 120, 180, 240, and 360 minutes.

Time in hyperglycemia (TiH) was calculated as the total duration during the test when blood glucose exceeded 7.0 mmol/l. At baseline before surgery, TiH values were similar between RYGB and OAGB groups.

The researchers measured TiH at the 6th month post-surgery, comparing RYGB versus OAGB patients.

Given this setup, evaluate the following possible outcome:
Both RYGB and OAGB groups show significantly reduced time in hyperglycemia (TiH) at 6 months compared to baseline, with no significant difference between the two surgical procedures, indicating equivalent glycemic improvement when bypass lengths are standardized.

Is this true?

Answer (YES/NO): NO